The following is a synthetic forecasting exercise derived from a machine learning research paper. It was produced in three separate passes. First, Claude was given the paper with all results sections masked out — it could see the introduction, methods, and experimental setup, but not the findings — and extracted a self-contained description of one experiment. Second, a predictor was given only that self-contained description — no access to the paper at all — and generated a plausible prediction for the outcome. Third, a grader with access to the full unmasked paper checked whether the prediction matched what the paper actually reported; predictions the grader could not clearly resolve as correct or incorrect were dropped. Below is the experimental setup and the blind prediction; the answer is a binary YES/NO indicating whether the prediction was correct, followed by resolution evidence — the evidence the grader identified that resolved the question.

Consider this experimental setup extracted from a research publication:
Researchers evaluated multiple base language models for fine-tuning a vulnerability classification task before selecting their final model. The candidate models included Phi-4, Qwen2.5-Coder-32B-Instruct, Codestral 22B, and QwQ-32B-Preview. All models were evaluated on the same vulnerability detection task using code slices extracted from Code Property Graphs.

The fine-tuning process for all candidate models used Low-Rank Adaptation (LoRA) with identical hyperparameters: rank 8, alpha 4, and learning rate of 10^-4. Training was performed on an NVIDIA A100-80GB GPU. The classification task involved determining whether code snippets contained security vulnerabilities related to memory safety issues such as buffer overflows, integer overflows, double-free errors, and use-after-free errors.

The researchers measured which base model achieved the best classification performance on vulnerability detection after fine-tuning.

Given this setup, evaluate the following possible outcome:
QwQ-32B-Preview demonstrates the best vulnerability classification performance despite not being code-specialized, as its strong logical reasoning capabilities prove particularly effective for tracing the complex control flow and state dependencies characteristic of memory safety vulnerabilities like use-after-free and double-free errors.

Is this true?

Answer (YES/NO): YES